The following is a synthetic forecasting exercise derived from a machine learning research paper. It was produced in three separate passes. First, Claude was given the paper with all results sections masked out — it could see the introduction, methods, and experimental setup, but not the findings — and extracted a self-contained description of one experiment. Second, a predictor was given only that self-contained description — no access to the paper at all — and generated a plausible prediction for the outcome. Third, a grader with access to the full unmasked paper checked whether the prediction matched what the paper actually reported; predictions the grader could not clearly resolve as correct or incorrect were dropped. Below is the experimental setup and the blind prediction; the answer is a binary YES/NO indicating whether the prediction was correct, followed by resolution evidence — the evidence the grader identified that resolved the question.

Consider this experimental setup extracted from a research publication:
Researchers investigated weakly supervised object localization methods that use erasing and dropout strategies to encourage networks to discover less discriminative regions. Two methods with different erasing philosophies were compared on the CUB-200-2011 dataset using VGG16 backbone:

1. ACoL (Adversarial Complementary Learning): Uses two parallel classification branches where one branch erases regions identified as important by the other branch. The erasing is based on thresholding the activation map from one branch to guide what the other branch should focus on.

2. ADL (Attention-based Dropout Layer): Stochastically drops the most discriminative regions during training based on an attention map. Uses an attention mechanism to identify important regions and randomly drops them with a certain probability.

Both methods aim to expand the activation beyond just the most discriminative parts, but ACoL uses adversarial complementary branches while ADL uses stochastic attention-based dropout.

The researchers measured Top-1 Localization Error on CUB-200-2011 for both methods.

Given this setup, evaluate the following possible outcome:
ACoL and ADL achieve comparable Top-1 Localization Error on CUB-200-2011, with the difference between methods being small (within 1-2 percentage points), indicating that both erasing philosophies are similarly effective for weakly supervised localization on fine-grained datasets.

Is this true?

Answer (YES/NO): NO